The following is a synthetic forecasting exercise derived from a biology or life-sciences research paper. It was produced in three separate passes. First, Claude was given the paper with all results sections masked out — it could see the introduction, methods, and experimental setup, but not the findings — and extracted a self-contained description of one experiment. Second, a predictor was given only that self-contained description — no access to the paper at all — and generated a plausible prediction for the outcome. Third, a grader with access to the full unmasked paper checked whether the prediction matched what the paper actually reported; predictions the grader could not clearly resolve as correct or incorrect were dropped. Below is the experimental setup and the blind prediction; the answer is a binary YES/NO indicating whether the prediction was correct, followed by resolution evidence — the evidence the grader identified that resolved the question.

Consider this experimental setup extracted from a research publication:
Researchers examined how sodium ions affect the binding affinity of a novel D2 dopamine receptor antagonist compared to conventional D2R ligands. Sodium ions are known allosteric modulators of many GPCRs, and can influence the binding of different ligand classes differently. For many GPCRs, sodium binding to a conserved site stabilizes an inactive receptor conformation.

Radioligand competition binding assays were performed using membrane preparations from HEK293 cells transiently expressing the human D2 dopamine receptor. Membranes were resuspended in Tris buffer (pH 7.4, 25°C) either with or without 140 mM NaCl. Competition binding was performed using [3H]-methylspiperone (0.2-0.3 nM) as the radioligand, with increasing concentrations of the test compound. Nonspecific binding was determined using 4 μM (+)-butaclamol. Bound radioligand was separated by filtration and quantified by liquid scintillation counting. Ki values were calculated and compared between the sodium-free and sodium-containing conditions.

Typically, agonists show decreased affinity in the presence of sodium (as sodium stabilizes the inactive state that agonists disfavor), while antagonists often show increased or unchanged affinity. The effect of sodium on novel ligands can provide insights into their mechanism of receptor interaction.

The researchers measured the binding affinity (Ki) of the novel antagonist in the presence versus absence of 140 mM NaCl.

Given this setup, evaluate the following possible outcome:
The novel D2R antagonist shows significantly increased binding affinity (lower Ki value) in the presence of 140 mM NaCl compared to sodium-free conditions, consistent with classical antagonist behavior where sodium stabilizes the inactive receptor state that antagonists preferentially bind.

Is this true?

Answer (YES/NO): YES